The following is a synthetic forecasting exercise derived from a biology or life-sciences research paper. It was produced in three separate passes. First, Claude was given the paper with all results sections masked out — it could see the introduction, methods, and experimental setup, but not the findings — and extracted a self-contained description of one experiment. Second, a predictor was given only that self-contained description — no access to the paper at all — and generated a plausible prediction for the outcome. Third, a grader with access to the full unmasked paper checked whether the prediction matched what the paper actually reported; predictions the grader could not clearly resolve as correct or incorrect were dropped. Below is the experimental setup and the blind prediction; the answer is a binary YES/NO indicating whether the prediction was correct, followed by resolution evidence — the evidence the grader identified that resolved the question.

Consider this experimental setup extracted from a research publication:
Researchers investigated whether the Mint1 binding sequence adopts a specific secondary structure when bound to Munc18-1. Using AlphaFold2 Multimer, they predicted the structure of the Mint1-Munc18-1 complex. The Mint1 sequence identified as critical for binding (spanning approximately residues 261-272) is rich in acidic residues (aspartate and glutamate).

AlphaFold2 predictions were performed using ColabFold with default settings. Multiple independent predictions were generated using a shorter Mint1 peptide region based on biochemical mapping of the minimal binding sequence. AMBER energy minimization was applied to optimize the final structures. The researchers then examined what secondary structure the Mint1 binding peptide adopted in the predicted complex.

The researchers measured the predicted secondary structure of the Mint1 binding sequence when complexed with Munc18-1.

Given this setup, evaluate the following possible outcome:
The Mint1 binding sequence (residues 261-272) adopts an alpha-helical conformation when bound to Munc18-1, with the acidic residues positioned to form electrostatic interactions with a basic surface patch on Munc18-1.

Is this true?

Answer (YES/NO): YES